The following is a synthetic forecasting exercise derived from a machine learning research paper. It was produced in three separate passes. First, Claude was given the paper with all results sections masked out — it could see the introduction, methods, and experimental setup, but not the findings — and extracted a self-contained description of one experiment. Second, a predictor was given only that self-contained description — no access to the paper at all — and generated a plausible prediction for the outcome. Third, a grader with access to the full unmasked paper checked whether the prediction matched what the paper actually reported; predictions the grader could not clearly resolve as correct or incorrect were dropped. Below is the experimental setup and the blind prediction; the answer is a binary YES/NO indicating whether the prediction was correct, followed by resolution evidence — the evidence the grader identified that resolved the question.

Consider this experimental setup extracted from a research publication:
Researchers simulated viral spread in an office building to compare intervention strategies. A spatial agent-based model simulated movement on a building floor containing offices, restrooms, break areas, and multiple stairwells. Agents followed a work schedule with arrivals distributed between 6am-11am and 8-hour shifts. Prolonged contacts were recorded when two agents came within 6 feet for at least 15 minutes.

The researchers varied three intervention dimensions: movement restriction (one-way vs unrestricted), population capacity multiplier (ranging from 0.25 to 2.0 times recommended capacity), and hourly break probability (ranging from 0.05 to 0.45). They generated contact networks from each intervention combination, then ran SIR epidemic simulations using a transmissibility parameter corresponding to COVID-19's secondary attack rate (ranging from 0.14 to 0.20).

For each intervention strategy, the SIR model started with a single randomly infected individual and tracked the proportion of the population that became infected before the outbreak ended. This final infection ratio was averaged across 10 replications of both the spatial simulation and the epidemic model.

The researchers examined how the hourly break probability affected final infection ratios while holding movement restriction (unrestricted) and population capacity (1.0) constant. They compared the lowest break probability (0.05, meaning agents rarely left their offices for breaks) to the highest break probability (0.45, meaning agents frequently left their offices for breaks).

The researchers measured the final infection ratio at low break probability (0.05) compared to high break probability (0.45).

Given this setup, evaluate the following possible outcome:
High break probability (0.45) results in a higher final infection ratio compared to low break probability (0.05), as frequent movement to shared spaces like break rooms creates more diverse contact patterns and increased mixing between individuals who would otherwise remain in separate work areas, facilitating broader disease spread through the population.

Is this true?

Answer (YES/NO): YES